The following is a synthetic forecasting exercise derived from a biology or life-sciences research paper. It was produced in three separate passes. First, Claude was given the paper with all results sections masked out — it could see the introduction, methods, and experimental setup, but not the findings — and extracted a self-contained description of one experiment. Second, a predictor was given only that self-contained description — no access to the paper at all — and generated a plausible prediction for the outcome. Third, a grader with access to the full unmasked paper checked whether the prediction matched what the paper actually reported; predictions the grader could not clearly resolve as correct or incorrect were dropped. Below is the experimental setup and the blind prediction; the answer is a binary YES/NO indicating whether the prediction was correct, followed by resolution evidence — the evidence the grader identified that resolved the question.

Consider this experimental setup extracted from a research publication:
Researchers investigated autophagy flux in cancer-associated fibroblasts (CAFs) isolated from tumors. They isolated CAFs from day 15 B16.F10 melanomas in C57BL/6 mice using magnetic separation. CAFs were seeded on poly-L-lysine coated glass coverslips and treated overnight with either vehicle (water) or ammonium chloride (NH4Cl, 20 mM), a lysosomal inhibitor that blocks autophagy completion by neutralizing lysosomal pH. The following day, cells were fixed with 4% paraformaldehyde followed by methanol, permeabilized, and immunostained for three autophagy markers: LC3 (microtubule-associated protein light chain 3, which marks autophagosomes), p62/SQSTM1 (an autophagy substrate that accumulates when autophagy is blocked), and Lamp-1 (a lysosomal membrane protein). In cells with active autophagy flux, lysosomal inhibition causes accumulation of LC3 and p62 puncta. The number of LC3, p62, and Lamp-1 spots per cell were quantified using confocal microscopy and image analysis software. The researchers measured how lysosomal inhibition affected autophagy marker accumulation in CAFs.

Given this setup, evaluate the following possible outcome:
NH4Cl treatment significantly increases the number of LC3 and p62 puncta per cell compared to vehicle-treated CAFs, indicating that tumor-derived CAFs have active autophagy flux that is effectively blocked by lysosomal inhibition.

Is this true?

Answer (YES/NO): YES